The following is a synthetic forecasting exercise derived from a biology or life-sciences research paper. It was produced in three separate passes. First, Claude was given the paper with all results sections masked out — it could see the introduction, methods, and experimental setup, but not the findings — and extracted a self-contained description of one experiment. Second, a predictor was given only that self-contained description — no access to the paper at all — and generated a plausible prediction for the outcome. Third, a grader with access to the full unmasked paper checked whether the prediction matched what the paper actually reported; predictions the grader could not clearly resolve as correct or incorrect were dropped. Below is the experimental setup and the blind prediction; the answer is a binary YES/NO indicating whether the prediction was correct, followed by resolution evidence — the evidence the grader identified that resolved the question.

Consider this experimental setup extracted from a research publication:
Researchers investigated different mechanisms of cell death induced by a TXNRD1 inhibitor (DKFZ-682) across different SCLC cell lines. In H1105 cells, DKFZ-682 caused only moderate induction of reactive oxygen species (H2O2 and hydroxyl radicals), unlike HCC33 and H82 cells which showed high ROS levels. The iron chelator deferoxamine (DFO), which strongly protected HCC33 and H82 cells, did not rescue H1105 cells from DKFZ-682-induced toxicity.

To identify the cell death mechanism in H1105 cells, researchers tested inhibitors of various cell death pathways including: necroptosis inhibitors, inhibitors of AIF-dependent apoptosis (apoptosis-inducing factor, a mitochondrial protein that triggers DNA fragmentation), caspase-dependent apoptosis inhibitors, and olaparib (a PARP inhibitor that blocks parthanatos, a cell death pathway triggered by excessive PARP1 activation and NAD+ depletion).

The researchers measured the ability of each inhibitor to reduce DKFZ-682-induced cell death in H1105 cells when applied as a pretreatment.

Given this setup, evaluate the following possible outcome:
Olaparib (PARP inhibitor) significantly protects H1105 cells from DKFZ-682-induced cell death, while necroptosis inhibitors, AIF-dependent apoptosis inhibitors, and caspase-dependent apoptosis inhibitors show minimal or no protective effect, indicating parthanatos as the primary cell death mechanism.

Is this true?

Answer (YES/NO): YES